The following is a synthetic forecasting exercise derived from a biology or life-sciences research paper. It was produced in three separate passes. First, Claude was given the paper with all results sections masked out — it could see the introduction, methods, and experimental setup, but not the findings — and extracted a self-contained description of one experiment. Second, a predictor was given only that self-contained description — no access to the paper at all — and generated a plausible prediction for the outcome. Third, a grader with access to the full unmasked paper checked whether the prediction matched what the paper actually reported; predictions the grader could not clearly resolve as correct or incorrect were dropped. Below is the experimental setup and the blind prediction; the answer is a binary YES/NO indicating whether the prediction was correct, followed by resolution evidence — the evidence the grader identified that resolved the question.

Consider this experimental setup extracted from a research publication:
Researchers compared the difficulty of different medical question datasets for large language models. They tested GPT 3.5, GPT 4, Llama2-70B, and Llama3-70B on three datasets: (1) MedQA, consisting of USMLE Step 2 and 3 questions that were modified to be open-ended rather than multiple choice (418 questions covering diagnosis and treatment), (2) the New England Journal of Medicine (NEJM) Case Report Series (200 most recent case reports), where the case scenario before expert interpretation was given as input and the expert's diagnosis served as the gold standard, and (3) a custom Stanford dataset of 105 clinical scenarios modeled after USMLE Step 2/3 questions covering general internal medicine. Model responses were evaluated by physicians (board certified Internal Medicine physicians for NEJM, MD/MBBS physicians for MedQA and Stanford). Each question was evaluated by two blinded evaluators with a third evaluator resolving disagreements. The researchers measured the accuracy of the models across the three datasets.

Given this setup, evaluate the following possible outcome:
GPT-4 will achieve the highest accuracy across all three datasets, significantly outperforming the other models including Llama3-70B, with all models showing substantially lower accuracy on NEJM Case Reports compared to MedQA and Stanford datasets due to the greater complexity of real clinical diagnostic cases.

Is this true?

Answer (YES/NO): YES